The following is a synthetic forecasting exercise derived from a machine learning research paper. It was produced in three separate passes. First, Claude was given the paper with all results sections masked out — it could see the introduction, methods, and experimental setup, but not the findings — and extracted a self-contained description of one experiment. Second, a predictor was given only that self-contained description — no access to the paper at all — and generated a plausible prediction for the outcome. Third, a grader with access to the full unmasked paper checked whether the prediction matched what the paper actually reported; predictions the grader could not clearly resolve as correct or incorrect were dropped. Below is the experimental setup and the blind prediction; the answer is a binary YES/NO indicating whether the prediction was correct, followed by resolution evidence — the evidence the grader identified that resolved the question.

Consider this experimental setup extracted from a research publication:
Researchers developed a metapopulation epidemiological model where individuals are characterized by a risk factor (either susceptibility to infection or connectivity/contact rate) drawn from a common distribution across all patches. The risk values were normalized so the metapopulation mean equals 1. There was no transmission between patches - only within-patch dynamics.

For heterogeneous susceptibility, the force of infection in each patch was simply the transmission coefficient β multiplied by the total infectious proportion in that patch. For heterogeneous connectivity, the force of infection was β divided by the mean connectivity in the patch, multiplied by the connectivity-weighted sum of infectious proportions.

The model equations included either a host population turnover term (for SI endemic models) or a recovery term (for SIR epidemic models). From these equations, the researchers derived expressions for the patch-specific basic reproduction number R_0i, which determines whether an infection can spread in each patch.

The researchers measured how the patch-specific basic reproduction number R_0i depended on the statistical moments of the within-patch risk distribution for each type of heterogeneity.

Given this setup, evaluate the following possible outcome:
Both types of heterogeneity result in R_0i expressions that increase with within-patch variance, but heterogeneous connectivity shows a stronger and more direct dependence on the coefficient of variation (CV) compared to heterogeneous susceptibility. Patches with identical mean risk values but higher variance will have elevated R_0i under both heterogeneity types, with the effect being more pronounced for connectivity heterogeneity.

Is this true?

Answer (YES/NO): NO